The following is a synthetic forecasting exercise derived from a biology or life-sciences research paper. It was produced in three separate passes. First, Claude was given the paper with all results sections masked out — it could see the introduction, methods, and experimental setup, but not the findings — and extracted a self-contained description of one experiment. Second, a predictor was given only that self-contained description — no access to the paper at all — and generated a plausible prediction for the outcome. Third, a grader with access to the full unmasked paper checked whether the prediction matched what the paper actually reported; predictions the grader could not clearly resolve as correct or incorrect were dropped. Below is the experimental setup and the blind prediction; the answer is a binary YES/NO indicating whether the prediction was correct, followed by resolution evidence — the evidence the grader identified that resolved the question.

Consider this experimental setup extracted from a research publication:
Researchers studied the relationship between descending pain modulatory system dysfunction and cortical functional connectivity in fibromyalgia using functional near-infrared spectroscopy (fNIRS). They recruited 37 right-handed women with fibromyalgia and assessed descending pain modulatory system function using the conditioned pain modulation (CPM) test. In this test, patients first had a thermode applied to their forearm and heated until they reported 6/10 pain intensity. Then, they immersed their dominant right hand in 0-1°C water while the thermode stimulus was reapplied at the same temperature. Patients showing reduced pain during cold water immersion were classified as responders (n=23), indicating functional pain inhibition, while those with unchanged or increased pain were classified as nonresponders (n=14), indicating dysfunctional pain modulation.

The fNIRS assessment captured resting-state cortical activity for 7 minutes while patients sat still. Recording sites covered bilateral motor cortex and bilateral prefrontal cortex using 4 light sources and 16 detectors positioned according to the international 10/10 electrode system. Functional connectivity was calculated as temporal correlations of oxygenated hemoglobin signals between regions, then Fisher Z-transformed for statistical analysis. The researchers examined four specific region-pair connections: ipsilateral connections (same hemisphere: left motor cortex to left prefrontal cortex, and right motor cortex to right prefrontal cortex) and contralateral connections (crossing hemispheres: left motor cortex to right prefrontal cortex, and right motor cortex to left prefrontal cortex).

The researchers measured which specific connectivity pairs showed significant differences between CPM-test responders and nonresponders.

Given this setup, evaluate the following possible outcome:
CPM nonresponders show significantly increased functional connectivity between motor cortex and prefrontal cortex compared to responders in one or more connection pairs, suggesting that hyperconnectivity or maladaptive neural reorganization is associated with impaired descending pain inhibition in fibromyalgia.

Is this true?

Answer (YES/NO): YES